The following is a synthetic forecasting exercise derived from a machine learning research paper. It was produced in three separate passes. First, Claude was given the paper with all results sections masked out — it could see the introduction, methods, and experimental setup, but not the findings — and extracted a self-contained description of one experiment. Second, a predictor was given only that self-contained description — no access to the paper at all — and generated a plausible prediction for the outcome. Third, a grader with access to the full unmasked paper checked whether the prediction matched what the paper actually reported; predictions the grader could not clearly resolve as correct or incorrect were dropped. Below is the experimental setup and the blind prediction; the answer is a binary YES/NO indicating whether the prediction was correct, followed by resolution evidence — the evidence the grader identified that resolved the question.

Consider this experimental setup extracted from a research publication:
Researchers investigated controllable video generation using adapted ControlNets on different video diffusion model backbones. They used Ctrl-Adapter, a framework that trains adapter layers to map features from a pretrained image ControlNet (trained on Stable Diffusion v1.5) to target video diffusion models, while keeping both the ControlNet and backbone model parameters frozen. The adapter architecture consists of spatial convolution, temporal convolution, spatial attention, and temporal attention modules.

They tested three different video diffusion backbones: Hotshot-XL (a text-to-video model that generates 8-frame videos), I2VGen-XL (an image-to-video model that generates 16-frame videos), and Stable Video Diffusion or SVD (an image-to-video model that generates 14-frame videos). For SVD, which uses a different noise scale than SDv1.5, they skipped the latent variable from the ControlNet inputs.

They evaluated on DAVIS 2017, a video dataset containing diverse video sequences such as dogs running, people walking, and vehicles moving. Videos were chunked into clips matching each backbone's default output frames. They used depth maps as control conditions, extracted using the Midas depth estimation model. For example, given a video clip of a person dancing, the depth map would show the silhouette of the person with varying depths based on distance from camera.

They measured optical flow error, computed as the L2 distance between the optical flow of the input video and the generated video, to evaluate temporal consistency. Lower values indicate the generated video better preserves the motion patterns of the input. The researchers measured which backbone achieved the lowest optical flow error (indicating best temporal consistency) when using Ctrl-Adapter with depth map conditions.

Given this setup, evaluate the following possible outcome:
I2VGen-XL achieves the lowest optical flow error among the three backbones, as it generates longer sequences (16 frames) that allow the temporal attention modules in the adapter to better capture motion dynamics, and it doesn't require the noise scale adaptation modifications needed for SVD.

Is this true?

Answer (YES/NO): YES